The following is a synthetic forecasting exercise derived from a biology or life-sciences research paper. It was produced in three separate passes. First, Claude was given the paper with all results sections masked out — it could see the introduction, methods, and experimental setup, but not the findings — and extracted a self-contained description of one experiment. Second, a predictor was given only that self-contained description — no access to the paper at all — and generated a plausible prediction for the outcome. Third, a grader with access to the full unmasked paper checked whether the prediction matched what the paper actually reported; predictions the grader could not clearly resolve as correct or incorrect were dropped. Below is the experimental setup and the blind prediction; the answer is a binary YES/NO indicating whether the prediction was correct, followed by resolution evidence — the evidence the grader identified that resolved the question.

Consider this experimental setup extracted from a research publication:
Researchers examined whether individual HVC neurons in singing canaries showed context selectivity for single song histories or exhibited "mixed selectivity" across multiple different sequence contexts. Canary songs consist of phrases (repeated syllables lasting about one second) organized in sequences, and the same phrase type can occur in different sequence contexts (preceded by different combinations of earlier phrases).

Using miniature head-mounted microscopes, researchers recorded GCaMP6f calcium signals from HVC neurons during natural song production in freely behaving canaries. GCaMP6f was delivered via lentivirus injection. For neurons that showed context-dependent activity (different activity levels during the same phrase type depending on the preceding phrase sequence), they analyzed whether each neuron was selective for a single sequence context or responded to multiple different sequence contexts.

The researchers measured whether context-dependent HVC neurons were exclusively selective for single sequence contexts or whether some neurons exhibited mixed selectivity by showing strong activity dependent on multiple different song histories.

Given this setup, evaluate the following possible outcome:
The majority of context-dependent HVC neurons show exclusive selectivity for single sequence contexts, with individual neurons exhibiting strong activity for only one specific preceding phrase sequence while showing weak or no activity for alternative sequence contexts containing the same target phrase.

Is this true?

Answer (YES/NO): NO